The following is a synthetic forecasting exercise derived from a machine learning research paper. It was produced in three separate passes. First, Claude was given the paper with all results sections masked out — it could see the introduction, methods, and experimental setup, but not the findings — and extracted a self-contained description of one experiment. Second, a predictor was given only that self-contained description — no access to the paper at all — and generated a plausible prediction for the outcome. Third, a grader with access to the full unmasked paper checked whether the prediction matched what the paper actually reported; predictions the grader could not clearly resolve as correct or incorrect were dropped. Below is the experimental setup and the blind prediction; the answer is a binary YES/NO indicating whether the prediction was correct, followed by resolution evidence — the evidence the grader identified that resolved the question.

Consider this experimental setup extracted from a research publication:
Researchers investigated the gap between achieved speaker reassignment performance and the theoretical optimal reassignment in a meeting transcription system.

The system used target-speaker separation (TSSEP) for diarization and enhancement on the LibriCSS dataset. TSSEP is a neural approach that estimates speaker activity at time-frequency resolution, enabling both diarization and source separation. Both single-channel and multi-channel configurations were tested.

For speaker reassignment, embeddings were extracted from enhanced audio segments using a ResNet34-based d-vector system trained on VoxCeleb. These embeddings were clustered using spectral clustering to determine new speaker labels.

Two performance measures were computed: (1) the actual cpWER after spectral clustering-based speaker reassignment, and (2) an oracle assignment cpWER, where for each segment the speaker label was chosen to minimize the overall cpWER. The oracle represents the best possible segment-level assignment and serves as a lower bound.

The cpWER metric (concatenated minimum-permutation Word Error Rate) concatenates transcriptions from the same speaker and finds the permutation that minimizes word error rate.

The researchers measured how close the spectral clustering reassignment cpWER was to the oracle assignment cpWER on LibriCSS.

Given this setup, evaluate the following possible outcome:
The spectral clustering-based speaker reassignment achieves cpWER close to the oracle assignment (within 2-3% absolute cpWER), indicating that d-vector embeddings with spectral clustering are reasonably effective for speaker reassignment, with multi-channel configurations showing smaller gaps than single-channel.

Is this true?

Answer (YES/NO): NO